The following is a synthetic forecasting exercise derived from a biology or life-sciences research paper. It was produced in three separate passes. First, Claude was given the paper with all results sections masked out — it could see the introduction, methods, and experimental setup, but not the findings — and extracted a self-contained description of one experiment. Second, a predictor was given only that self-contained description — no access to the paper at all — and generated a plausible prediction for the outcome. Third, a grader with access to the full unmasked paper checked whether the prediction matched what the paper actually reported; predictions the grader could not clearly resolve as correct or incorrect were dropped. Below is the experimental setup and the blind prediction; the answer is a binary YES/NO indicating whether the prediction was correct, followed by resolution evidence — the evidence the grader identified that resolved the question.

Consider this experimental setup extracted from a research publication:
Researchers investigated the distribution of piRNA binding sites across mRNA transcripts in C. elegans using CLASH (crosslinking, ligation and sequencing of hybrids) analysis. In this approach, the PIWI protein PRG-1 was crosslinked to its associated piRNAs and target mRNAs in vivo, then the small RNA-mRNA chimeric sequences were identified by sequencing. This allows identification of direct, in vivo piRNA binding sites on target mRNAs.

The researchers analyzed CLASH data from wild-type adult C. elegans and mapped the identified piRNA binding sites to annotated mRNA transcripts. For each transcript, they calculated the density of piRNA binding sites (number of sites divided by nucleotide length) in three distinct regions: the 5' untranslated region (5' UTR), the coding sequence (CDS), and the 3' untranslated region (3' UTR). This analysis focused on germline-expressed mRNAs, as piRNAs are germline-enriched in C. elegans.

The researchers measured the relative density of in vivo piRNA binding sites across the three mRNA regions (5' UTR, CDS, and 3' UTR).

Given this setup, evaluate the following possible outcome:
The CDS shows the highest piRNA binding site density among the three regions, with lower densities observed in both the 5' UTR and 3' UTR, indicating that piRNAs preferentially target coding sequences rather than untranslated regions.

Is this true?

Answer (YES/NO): YES